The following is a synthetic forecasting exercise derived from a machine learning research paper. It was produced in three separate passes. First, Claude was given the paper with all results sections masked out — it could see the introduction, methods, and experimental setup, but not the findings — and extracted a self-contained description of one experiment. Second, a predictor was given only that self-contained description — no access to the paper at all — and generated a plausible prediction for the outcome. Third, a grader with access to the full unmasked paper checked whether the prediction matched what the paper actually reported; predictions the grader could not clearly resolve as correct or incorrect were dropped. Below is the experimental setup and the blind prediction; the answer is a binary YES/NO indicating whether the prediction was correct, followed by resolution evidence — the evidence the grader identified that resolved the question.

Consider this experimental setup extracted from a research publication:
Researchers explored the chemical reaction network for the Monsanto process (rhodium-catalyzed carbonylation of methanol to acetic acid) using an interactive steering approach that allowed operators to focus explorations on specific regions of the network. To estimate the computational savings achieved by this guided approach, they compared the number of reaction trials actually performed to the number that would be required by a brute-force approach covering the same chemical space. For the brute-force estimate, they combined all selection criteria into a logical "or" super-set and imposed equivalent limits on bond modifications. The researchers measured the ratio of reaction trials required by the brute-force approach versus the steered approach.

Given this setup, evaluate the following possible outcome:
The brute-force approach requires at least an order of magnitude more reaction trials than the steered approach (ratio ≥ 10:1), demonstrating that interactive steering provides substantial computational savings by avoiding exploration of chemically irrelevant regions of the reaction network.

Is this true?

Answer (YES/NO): YES